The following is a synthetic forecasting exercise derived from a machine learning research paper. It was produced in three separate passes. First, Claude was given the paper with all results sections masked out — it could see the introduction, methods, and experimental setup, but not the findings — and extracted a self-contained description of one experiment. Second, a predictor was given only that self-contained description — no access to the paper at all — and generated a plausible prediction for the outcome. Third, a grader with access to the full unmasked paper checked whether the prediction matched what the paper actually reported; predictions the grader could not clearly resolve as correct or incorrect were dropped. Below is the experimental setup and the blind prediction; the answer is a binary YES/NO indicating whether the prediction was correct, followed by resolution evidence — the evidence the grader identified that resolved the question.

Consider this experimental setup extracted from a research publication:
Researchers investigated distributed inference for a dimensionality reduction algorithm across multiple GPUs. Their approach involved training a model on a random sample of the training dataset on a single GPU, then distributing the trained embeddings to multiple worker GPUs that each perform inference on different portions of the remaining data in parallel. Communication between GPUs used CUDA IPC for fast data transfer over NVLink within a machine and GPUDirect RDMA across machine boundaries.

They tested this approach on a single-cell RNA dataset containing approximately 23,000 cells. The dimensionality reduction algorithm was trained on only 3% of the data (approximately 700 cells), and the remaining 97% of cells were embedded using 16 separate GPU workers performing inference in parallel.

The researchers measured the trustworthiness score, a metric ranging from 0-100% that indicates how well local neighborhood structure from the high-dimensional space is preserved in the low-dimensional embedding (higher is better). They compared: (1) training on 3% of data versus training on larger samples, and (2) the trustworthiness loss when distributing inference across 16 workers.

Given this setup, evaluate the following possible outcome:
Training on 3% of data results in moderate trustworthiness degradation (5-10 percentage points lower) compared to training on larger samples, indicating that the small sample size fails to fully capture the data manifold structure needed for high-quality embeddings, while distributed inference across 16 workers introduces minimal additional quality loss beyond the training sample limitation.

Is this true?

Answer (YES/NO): NO